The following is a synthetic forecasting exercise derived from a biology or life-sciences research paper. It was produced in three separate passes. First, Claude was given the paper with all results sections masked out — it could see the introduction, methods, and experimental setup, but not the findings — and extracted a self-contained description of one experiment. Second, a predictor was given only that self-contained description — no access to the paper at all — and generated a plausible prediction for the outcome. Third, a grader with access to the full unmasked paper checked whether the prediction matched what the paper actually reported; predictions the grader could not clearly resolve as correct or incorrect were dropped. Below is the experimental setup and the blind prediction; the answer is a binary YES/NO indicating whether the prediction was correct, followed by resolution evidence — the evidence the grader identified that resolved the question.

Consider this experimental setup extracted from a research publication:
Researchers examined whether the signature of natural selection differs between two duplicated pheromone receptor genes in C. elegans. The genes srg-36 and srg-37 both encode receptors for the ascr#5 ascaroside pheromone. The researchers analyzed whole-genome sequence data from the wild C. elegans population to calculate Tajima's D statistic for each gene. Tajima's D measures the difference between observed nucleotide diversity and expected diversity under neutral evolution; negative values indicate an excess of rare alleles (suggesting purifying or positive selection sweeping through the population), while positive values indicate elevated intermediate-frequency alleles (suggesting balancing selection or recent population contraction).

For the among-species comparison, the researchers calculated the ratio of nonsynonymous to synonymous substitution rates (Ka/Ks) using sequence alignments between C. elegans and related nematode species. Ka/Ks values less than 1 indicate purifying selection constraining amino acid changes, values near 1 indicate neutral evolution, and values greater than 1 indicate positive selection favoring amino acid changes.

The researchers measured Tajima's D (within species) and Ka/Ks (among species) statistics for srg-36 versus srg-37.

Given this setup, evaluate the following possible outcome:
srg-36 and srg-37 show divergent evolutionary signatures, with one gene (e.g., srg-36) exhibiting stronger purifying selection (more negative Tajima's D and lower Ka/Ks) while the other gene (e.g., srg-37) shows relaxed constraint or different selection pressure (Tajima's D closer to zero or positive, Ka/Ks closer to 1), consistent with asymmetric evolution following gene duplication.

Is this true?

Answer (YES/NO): YES